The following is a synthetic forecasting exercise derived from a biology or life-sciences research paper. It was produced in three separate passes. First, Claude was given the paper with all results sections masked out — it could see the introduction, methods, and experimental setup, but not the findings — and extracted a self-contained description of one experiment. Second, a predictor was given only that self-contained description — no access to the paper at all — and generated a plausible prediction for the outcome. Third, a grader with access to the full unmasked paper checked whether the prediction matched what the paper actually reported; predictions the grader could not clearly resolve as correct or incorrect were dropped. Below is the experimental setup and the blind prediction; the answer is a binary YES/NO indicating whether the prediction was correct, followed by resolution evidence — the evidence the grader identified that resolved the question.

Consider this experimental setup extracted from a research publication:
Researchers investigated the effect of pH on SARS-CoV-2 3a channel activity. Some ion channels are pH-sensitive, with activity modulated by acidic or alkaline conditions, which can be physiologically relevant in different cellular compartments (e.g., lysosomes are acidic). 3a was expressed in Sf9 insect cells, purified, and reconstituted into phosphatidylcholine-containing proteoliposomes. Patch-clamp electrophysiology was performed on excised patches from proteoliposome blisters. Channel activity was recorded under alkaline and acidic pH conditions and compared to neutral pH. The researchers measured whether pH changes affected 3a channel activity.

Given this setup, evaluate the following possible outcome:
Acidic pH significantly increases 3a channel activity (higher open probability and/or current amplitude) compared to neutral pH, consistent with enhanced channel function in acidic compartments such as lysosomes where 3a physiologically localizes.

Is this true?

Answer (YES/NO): NO